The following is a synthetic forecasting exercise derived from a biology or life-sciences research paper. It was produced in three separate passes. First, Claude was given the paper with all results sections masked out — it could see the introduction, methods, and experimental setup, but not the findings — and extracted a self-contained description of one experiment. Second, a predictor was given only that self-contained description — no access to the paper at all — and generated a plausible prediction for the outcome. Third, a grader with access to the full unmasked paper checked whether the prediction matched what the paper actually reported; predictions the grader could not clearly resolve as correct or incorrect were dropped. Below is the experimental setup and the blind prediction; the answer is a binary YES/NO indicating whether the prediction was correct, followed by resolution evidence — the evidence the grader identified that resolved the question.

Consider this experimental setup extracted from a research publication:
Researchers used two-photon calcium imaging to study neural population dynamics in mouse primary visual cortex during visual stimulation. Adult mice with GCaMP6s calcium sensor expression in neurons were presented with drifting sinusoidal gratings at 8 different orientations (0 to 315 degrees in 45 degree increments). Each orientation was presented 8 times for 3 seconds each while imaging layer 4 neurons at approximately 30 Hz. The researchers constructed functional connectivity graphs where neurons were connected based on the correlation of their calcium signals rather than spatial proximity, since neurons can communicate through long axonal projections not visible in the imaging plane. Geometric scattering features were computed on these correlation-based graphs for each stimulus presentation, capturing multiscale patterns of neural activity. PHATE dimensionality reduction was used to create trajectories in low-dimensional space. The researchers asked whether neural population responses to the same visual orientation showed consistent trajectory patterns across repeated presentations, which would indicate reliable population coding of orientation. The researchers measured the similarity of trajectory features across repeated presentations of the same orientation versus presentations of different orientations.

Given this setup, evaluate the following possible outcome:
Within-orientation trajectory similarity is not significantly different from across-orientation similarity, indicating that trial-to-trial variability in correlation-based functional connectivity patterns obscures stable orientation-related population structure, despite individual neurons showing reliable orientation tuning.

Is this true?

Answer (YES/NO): NO